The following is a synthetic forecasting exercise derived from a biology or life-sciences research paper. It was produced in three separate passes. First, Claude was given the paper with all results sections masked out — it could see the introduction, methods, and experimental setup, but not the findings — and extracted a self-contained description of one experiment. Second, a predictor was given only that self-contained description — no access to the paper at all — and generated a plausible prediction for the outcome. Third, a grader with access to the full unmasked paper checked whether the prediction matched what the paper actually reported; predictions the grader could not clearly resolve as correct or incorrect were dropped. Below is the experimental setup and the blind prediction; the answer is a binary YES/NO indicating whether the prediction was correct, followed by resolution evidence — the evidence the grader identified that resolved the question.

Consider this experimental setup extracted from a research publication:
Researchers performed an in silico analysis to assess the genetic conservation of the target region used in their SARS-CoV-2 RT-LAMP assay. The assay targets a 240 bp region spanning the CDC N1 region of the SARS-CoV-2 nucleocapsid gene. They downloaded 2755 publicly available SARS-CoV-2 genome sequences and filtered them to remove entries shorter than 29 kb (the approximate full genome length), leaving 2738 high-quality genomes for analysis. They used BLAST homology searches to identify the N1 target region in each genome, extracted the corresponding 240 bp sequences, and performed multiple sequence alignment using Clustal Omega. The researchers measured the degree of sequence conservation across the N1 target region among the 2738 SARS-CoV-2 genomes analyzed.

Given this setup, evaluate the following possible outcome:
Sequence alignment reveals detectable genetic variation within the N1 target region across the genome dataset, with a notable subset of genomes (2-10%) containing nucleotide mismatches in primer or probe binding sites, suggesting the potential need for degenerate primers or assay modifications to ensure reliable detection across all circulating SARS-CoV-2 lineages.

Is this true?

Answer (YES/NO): NO